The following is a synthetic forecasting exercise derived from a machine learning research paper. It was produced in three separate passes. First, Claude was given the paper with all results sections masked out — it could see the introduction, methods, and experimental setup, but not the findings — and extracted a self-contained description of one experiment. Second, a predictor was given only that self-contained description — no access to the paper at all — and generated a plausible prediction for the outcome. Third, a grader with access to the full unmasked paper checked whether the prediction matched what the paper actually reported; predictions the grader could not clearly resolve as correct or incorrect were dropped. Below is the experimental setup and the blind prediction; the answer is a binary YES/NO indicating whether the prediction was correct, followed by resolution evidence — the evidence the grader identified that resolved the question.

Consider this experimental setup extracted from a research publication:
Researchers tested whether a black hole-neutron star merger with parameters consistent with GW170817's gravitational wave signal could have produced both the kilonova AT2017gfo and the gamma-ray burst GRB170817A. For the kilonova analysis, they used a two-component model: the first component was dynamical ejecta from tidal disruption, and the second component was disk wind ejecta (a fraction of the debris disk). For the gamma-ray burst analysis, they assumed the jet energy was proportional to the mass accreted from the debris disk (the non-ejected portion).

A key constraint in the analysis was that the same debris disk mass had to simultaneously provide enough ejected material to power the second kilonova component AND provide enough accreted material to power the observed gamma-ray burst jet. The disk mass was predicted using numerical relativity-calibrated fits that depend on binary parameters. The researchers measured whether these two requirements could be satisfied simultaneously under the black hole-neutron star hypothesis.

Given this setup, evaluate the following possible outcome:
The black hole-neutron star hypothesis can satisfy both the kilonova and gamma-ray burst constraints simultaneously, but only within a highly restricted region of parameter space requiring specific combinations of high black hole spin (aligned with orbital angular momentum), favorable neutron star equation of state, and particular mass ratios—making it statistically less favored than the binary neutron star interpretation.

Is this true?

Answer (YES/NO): YES